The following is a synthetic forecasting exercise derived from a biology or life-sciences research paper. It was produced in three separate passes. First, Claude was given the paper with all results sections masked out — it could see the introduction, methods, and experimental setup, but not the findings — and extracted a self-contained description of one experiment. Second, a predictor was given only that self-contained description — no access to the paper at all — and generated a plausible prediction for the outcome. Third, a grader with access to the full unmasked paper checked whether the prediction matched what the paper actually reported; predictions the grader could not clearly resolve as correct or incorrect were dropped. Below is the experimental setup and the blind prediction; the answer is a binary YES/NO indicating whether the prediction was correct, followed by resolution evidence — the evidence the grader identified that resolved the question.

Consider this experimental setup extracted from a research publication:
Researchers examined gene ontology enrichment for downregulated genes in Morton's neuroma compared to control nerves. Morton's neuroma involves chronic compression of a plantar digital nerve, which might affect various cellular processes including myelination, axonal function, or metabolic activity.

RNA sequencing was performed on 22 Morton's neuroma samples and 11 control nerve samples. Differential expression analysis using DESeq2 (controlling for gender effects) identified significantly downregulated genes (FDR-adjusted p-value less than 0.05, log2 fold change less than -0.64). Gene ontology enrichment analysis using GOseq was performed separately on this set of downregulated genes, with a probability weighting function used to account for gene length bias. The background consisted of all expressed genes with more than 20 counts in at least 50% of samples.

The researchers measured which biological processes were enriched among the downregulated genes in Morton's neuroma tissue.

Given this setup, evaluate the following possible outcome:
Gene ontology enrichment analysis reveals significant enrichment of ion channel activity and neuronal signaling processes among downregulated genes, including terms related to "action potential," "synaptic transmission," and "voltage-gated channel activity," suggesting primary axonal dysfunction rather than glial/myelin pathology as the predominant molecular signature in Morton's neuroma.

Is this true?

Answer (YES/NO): NO